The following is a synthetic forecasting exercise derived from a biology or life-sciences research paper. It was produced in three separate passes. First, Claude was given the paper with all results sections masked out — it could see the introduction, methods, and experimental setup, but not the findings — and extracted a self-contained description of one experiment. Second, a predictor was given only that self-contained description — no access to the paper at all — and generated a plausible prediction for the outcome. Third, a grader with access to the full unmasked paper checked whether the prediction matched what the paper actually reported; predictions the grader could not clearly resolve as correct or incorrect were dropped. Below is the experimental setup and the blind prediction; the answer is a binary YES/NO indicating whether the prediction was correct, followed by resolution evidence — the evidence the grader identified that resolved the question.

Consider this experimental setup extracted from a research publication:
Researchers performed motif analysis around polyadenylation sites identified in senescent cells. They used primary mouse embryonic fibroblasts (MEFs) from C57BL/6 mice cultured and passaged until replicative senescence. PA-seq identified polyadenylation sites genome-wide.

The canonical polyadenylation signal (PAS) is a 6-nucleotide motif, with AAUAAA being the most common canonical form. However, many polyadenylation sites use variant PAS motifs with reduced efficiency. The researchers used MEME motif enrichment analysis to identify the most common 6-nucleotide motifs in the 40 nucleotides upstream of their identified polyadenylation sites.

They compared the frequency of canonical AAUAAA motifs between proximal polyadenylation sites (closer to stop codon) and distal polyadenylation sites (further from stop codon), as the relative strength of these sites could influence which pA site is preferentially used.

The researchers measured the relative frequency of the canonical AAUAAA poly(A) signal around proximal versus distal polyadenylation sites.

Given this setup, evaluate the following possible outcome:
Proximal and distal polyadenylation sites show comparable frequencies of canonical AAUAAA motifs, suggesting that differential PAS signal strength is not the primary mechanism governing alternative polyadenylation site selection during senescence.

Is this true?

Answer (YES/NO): NO